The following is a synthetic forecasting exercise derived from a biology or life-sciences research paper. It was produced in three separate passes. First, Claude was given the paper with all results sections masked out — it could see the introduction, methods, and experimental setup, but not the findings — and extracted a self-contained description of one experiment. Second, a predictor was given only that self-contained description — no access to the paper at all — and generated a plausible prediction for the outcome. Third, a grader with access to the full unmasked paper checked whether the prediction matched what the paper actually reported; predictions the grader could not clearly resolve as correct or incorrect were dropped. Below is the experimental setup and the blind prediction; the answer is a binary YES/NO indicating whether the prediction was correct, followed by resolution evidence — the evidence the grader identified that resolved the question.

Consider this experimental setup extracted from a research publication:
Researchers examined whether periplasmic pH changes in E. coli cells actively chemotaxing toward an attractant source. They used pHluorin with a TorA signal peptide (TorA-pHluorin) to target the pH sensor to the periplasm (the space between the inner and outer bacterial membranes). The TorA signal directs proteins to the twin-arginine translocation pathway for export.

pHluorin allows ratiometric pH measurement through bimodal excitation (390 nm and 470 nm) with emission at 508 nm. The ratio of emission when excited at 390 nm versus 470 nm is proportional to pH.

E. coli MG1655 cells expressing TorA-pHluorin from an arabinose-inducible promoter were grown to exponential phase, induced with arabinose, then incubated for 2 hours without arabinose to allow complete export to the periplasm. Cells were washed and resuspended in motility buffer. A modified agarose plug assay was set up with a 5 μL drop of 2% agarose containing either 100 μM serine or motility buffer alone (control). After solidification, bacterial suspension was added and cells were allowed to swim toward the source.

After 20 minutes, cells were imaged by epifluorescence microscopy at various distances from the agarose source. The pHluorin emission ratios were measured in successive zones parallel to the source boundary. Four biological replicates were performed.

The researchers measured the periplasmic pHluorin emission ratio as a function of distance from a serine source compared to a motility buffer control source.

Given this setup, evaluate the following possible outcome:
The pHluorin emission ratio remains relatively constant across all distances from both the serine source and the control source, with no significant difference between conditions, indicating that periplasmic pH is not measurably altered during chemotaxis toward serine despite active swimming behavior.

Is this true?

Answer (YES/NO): NO